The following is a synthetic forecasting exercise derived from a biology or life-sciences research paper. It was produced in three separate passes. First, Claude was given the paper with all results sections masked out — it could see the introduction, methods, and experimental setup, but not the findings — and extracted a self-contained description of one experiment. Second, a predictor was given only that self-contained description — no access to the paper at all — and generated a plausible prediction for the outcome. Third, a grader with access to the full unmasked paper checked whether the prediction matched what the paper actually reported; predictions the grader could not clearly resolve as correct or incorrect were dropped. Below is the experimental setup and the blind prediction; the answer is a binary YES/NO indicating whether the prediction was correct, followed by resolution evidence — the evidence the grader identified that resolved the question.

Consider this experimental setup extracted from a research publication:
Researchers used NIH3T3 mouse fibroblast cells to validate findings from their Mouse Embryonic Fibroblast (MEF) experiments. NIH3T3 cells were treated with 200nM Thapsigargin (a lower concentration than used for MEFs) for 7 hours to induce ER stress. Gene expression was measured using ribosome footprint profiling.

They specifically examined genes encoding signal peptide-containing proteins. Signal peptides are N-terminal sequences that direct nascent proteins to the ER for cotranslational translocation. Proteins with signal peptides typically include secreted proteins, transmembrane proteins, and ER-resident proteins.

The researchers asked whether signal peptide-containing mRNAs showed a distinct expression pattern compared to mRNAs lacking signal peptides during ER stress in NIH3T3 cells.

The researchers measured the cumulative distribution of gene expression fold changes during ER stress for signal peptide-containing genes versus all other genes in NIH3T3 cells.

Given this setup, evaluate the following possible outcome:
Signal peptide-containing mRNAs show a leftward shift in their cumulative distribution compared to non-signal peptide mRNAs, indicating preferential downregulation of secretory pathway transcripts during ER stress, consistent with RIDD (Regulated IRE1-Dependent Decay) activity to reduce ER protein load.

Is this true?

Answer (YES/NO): NO